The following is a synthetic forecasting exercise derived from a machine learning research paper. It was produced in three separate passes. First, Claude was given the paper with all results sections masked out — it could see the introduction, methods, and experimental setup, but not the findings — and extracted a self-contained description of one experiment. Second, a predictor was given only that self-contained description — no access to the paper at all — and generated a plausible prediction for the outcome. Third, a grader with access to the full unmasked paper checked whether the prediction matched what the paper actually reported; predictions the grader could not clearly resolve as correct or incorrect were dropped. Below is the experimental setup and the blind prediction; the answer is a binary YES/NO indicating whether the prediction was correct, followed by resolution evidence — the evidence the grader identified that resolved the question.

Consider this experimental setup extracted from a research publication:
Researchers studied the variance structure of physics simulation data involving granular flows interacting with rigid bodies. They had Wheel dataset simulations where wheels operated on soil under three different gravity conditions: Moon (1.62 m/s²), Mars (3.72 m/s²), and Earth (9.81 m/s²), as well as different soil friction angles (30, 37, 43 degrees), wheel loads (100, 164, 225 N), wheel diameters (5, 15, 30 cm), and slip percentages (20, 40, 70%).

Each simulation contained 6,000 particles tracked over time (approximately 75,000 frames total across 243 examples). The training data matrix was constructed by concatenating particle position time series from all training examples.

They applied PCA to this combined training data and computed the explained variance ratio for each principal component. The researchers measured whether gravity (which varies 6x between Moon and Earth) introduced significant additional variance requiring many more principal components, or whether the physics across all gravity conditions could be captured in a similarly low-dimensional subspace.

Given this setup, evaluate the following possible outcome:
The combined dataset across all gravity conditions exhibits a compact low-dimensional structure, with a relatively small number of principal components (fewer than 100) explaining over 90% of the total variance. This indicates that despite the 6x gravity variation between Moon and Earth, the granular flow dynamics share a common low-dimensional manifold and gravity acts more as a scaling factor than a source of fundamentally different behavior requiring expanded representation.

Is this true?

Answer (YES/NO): YES